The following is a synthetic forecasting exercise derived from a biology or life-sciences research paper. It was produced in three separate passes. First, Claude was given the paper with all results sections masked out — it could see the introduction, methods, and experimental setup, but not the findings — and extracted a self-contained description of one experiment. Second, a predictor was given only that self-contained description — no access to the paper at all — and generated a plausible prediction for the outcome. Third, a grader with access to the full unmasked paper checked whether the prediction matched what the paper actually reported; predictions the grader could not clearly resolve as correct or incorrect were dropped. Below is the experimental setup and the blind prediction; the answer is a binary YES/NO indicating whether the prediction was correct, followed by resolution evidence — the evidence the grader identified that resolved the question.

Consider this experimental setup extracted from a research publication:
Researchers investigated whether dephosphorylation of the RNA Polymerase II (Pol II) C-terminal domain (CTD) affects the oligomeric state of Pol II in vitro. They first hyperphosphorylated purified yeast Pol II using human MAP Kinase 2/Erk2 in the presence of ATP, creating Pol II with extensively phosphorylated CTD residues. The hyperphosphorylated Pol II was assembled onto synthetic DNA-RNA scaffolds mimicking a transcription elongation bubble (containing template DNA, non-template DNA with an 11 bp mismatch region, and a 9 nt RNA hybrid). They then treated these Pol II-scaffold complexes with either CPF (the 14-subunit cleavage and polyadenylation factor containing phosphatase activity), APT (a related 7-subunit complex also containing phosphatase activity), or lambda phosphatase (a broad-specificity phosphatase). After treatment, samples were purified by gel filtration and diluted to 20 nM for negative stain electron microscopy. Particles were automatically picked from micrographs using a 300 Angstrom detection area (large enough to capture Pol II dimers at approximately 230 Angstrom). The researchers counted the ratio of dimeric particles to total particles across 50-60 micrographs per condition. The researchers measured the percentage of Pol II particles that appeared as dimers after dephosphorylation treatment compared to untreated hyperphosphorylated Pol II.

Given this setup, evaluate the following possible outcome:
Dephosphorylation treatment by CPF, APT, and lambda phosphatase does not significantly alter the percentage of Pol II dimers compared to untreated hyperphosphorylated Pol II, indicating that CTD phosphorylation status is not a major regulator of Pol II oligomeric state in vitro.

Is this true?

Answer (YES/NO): NO